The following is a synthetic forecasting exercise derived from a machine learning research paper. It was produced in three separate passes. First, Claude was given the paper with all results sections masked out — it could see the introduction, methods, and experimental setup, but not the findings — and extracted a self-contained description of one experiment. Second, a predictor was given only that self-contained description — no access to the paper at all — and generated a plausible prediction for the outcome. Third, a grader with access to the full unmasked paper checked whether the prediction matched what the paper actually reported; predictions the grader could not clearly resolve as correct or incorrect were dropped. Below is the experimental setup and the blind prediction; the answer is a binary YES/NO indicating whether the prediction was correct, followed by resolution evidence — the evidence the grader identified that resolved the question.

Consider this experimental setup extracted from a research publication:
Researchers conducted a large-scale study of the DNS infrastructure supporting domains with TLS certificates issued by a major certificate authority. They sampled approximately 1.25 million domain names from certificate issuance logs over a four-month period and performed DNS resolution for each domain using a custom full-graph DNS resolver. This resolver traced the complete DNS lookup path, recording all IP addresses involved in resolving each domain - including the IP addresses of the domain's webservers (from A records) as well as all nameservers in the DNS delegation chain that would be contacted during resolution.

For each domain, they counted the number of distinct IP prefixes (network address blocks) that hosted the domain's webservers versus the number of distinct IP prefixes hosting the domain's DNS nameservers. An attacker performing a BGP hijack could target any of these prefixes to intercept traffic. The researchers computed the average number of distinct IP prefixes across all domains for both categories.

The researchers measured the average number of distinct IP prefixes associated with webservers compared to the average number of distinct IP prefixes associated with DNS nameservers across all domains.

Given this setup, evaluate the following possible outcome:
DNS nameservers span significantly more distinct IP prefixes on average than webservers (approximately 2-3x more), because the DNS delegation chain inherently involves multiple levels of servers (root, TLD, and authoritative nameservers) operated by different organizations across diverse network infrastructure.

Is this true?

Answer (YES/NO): NO